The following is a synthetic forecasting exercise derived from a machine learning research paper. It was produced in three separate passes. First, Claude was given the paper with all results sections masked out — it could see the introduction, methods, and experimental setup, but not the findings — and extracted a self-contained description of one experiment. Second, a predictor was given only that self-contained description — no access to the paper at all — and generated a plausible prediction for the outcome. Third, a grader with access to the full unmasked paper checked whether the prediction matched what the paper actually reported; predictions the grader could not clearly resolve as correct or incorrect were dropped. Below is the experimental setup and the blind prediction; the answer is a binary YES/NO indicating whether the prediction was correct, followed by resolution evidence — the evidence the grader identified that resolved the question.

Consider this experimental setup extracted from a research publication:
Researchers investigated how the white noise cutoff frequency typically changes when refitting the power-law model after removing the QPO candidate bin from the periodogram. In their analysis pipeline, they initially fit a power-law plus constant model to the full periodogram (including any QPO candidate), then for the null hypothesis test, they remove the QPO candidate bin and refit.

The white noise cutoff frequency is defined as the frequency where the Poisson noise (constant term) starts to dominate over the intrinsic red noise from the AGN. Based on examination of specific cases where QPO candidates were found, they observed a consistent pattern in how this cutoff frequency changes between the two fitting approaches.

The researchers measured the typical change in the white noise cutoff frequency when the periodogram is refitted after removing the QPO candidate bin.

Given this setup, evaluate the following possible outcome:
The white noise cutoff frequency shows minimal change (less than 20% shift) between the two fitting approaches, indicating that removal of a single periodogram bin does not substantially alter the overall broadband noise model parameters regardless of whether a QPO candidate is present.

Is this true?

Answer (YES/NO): NO